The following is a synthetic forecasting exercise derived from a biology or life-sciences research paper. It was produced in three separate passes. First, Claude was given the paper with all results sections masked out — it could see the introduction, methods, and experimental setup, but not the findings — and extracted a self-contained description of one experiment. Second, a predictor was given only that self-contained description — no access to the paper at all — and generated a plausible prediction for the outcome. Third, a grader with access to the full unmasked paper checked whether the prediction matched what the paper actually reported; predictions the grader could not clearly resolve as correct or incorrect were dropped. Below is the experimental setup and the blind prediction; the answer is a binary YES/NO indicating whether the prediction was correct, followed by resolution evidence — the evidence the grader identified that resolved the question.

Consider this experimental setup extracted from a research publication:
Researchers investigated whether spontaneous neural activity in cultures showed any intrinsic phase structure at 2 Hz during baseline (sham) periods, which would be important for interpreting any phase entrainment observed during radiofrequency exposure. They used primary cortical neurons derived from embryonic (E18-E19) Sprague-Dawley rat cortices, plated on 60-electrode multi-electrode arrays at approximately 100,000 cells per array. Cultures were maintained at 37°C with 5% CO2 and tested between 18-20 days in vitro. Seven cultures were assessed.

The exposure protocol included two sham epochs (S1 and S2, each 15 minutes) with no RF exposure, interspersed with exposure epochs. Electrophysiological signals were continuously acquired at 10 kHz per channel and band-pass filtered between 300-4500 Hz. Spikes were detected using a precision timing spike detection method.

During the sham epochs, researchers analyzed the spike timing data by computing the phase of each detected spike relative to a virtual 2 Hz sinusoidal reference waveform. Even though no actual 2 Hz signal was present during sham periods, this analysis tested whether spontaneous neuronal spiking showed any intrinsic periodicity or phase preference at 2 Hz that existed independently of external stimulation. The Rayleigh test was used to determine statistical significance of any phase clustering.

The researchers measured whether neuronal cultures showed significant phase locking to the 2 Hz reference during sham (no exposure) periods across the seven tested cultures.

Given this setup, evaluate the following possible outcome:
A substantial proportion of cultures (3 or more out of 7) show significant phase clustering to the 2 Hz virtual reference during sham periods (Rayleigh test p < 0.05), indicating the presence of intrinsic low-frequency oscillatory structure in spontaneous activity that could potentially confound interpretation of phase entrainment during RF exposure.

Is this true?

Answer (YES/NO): YES